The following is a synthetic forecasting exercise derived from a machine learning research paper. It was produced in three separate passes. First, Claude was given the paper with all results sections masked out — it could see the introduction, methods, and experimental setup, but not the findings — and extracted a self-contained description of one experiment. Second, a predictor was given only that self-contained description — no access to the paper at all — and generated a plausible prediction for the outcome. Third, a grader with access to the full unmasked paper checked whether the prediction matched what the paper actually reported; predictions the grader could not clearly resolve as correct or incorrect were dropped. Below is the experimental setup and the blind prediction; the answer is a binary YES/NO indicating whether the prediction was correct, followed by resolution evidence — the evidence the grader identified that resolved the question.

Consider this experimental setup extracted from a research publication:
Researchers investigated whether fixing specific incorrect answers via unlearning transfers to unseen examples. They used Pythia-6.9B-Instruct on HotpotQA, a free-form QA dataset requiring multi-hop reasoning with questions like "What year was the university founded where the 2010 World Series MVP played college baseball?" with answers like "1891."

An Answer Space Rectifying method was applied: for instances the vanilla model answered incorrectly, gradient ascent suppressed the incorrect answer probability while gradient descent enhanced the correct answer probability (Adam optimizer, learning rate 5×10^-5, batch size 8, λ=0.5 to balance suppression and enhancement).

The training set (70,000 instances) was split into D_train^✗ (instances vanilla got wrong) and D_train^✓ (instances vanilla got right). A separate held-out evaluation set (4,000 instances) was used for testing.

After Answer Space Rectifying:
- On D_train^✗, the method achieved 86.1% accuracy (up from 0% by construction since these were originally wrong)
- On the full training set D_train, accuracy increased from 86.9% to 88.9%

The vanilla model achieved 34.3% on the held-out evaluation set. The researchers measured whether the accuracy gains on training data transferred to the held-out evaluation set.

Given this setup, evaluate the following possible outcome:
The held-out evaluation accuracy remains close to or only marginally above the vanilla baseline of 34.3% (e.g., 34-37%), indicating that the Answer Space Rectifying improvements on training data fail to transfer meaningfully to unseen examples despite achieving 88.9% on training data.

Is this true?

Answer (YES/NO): NO